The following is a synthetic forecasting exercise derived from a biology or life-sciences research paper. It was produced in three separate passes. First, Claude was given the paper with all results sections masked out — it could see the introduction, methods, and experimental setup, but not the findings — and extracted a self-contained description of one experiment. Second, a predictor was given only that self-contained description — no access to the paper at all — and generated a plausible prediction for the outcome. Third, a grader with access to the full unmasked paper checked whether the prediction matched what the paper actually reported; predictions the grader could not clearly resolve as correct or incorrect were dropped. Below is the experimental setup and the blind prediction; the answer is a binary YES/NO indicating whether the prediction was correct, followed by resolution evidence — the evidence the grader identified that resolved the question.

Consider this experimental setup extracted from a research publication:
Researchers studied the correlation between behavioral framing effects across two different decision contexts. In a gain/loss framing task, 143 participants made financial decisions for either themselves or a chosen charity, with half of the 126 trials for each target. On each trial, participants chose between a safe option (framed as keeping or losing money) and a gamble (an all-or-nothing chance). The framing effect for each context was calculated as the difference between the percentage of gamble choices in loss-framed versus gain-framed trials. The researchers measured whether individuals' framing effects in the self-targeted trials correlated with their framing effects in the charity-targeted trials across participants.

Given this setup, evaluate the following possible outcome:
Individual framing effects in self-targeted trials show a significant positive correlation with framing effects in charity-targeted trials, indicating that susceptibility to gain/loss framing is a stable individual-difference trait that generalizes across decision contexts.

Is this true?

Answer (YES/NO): YES